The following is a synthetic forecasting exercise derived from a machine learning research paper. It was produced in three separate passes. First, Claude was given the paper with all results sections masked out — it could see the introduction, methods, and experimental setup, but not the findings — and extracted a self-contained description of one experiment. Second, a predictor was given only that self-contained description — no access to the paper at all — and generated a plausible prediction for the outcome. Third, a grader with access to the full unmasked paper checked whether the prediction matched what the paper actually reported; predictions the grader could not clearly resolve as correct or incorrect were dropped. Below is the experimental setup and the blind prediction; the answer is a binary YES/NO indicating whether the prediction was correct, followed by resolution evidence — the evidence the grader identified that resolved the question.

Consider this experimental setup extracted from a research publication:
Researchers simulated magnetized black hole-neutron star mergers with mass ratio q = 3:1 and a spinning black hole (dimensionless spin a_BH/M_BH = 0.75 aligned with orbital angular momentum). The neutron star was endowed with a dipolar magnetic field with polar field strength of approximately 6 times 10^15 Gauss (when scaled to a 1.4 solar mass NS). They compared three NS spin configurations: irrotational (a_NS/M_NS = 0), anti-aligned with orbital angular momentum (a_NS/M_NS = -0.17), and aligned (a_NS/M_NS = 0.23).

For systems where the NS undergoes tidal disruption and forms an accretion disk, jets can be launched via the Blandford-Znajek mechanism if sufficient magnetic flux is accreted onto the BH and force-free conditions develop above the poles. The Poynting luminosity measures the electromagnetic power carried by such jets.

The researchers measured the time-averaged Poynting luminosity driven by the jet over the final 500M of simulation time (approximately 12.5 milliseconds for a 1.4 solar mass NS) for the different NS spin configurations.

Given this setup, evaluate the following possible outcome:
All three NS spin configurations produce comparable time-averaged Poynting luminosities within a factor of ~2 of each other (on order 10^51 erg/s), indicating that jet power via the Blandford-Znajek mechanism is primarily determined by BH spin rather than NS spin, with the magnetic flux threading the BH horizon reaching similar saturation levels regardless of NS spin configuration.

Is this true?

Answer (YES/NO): NO